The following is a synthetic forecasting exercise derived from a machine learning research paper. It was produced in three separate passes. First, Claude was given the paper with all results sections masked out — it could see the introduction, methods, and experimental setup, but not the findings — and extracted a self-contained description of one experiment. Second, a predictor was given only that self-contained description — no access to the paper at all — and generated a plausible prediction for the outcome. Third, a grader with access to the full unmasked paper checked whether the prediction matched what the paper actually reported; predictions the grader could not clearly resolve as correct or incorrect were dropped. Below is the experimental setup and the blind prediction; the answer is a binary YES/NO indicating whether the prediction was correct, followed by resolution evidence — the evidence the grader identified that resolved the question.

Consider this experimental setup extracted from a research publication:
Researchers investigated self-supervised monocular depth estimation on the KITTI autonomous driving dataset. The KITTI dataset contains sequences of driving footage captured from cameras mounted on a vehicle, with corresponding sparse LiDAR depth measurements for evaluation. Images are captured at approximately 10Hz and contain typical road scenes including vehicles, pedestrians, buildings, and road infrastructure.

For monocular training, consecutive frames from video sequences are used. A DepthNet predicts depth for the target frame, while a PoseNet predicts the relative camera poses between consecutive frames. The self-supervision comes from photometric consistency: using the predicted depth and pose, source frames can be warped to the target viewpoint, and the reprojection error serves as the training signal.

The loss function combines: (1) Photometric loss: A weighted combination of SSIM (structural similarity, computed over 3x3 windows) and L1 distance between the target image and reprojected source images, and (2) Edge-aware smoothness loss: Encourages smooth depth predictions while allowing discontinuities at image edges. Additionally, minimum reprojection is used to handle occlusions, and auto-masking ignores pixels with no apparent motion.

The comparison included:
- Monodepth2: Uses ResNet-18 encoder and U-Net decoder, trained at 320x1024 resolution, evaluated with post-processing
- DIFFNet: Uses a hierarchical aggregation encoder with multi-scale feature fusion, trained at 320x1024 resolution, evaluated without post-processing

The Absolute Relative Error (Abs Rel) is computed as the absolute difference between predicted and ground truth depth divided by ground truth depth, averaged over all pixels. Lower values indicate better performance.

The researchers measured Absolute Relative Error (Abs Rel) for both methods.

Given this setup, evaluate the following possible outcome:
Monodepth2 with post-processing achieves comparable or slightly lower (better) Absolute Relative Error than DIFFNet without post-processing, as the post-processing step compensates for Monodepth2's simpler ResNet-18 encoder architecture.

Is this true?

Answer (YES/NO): NO